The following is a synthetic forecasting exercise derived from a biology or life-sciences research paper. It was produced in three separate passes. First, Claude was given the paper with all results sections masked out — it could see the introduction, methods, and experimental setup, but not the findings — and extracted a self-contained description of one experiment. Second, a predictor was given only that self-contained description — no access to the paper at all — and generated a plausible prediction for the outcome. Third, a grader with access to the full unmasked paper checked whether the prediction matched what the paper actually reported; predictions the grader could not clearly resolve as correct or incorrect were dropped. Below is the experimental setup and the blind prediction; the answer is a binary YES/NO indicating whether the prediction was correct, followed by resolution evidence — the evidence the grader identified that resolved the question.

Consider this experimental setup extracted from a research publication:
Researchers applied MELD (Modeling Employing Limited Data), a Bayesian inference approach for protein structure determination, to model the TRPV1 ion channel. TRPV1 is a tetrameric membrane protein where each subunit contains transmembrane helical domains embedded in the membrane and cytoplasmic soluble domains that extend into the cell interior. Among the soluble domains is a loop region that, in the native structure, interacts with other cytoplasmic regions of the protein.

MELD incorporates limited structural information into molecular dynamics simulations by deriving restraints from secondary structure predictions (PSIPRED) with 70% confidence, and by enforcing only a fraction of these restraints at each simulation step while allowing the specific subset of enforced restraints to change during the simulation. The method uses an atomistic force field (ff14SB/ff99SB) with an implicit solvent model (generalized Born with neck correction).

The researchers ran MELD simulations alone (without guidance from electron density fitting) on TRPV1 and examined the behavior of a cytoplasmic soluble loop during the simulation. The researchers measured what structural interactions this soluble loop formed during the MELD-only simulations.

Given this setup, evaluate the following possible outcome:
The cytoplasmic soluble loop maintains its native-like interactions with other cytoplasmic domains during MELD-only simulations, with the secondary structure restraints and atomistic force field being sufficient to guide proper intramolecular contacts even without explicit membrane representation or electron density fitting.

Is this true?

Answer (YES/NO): NO